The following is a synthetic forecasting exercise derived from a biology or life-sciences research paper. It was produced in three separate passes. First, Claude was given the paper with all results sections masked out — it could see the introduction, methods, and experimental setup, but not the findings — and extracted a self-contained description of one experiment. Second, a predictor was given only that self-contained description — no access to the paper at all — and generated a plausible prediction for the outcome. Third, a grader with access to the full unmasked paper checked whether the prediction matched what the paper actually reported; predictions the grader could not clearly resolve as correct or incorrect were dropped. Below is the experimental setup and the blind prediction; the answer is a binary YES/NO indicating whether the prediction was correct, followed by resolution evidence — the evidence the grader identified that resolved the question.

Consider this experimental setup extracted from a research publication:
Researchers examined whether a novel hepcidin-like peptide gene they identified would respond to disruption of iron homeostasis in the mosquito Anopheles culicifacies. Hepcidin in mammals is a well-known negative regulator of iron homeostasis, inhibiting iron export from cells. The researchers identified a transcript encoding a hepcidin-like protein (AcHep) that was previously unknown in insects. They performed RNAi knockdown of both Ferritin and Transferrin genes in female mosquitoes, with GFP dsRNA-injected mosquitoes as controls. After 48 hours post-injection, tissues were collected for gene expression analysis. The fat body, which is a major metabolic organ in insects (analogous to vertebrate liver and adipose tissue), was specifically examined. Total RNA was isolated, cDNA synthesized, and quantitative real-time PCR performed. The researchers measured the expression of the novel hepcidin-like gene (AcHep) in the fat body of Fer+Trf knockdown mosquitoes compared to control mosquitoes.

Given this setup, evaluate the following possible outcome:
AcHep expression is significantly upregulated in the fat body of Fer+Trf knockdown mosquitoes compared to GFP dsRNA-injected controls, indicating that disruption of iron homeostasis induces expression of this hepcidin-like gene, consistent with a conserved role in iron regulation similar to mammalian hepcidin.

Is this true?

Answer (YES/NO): NO